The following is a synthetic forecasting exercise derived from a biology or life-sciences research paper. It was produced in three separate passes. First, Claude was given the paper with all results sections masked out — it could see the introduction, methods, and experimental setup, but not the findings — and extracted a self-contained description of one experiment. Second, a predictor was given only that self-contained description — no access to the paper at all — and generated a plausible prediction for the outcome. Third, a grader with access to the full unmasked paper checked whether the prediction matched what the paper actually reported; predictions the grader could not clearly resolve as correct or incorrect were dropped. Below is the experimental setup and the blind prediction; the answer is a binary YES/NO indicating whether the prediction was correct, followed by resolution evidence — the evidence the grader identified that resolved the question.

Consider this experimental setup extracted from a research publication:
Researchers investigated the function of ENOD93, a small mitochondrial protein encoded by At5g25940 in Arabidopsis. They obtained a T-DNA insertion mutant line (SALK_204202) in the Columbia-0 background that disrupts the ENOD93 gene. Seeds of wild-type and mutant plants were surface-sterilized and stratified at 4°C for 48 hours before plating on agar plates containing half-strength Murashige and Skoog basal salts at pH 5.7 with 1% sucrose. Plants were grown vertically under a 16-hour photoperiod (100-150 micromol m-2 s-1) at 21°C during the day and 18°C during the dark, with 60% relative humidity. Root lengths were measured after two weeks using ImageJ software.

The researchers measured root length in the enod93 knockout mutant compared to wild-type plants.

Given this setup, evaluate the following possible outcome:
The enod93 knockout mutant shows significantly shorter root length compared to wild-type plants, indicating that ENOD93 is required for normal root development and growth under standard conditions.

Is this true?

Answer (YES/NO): YES